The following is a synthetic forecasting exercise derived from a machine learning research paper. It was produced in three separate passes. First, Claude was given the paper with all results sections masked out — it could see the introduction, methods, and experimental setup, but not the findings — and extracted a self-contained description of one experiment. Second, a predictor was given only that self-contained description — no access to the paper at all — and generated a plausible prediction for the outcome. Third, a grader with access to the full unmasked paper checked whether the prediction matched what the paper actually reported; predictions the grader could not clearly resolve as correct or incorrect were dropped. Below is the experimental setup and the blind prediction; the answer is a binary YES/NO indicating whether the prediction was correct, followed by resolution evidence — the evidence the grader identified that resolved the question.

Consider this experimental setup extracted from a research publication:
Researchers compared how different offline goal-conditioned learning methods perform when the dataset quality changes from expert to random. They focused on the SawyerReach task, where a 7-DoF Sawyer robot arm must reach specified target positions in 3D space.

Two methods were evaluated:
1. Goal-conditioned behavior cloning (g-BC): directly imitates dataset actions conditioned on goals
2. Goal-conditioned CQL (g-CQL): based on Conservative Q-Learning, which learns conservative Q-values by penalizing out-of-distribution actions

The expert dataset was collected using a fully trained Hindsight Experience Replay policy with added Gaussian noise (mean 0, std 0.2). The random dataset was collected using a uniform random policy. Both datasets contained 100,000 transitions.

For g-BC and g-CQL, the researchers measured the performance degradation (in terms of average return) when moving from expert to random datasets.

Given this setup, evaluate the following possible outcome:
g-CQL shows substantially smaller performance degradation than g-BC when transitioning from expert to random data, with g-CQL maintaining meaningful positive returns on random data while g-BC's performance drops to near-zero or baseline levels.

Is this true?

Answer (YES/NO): NO